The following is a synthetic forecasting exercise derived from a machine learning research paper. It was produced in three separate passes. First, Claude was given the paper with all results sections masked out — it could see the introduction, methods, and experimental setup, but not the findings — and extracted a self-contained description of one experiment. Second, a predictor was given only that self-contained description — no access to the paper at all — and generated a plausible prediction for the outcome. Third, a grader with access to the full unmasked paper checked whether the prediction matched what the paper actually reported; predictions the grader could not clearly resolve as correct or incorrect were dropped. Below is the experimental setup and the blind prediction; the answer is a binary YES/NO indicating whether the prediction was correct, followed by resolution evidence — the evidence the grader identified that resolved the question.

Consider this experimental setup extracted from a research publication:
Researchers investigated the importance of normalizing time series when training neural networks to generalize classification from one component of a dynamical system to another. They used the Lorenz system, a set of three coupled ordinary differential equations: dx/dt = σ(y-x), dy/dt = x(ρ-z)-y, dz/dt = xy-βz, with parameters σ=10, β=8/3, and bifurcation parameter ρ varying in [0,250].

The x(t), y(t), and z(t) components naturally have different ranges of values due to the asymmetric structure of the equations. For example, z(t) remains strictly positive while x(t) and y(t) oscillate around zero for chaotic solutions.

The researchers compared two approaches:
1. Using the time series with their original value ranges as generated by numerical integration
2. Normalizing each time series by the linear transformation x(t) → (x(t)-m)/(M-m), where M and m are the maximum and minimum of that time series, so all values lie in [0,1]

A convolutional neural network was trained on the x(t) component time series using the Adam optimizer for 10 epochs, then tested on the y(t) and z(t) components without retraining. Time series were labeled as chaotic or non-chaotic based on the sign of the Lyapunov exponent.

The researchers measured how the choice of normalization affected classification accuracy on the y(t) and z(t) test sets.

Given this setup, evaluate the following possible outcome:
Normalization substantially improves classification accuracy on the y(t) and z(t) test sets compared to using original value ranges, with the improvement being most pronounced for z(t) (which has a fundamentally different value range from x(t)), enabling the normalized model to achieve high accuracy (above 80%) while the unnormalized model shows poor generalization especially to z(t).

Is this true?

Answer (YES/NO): NO